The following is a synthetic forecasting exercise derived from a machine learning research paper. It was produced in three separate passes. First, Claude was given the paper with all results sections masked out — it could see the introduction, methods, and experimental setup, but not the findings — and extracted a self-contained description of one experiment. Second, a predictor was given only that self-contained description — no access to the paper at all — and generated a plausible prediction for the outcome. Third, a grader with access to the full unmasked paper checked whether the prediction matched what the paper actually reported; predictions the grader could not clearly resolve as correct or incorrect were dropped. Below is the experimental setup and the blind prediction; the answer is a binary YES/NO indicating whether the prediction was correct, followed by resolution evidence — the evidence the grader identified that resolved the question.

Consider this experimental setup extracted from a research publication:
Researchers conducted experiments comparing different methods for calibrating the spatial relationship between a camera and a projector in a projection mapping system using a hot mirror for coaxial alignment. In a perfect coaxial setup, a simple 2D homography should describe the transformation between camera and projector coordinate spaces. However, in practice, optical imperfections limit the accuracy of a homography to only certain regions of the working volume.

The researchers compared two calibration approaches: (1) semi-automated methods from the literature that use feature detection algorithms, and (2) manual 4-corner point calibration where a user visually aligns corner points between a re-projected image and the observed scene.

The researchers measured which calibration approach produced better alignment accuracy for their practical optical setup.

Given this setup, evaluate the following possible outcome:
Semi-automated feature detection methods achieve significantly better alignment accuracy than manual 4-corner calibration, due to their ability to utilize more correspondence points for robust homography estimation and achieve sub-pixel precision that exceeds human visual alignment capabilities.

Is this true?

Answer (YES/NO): NO